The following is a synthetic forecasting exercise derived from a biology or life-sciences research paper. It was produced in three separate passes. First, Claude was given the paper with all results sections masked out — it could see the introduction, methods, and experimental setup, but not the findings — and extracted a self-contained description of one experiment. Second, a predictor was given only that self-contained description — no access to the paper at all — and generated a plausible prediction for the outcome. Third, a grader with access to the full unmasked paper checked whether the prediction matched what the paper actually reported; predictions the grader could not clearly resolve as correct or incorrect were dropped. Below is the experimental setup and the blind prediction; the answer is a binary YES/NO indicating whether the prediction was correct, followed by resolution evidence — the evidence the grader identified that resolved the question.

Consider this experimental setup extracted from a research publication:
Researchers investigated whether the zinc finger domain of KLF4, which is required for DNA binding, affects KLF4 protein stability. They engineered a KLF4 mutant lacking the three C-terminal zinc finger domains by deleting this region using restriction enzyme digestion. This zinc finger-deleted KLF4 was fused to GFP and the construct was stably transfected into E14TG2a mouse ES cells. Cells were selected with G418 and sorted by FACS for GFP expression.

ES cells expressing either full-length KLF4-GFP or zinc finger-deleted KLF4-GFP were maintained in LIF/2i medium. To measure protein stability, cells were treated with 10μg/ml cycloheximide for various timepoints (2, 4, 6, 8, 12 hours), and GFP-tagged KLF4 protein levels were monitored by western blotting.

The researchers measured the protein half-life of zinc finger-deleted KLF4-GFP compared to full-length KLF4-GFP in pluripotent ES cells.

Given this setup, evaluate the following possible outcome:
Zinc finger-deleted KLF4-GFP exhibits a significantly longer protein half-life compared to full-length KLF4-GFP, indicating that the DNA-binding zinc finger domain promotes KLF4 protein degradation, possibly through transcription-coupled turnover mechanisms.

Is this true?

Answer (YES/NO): NO